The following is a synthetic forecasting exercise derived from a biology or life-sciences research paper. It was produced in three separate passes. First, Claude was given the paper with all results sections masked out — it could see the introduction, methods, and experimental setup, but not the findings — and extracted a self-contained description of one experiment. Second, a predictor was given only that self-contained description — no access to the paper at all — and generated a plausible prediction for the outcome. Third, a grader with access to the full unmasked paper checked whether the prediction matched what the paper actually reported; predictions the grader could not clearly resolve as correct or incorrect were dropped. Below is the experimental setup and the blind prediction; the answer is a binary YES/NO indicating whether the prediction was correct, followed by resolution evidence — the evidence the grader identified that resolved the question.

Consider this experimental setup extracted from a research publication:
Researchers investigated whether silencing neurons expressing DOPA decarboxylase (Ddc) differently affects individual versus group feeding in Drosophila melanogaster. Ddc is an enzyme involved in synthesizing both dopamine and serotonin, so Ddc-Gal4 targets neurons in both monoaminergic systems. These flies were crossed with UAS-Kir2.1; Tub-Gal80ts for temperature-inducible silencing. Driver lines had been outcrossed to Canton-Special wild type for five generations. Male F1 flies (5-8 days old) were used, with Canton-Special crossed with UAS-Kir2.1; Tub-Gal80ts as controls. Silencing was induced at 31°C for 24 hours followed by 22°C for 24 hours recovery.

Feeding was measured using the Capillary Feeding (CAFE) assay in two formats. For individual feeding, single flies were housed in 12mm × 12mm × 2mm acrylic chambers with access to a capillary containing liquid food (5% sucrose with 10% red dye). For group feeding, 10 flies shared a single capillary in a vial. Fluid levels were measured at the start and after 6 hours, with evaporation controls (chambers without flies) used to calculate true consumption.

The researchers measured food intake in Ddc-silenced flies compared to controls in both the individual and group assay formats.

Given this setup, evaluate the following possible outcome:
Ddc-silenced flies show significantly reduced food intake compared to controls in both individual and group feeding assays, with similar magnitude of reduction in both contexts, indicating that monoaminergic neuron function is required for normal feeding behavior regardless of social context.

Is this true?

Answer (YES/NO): NO